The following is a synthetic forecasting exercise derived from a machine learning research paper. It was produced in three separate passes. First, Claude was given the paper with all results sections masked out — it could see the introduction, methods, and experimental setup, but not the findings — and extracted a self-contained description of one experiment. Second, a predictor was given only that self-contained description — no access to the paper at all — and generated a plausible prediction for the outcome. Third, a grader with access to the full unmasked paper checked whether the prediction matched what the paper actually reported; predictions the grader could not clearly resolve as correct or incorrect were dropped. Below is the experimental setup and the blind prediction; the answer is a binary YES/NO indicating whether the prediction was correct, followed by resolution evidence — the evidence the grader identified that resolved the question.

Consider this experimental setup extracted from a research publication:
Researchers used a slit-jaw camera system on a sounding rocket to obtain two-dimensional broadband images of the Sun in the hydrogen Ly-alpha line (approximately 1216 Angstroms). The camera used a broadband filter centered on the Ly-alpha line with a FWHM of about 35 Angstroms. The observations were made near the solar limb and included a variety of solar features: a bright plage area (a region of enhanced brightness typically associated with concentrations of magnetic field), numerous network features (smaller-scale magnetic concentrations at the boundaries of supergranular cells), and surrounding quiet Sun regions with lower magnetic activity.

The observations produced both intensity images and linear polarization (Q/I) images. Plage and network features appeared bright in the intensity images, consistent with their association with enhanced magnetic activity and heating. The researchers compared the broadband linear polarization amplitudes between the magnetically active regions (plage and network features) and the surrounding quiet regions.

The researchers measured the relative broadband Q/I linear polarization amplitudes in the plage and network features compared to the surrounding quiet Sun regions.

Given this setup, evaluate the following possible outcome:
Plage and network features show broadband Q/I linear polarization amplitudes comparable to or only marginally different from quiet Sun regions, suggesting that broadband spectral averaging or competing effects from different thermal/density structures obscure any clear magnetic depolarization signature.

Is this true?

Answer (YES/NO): NO